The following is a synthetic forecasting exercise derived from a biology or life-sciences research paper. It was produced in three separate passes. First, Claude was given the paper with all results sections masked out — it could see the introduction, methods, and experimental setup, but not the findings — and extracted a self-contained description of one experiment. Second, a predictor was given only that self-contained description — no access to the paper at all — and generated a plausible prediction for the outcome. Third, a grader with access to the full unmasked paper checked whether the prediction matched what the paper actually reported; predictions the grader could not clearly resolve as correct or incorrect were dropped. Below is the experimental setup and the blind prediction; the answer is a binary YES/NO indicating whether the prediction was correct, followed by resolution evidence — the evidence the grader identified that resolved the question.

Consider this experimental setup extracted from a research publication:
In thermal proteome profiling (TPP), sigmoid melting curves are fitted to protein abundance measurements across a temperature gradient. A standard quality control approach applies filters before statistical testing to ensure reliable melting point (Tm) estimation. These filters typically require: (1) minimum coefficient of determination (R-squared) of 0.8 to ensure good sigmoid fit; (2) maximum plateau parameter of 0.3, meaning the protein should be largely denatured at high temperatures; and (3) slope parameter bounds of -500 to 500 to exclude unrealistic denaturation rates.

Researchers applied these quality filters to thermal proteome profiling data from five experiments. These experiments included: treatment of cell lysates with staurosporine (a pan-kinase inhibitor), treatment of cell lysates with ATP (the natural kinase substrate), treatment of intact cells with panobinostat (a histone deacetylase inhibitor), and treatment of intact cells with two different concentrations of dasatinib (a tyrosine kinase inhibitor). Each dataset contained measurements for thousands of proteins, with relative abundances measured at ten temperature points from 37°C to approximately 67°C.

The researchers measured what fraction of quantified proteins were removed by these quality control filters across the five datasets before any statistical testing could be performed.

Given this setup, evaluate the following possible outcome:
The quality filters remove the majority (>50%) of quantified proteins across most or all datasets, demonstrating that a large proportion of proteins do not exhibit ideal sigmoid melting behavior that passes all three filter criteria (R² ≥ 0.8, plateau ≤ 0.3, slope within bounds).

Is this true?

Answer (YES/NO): NO